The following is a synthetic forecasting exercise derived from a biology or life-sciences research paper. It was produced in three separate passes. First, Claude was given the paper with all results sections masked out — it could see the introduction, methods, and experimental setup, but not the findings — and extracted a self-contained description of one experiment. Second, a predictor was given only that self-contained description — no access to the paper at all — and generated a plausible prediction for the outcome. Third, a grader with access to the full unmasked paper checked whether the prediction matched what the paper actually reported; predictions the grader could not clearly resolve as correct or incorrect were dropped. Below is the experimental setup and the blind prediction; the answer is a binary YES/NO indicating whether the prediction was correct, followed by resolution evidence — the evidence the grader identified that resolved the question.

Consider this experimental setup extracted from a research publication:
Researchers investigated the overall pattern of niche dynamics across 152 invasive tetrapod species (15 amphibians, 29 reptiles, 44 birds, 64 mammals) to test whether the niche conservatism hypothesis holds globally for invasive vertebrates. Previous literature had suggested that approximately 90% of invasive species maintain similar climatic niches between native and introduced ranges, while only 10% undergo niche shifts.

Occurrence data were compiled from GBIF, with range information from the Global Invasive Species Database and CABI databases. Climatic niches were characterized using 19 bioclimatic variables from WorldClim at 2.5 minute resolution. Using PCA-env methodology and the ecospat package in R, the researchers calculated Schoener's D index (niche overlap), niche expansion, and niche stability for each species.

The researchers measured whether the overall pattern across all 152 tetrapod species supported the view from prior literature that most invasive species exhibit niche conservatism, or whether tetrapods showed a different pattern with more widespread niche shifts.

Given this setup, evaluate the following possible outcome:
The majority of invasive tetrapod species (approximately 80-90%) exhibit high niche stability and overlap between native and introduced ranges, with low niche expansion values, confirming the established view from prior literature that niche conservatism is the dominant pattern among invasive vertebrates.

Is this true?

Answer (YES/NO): NO